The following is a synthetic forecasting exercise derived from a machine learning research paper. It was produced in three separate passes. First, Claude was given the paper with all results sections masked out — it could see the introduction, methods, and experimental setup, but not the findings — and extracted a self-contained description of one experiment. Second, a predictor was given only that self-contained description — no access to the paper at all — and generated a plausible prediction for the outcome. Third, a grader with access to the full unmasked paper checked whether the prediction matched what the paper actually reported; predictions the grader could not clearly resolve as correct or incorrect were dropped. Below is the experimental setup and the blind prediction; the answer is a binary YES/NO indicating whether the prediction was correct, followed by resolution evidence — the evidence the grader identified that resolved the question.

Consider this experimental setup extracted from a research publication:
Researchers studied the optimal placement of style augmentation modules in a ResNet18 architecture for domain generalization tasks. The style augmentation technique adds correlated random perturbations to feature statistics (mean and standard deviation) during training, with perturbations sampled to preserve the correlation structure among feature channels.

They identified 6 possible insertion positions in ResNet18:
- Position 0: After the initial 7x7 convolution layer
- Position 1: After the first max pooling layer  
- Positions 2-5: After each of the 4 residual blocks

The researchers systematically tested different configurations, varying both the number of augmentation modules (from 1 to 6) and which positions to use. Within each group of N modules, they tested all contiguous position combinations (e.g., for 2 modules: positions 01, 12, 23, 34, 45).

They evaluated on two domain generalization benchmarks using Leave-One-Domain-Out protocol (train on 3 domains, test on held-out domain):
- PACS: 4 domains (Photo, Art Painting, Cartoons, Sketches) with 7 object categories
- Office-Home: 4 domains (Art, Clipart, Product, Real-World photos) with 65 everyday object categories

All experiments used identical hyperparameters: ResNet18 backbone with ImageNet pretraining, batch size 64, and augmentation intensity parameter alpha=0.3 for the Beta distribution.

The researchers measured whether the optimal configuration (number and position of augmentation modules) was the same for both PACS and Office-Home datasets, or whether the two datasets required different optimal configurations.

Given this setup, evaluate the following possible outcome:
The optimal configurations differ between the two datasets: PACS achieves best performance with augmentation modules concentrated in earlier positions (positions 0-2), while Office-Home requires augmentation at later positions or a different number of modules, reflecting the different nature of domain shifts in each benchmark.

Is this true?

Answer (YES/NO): NO